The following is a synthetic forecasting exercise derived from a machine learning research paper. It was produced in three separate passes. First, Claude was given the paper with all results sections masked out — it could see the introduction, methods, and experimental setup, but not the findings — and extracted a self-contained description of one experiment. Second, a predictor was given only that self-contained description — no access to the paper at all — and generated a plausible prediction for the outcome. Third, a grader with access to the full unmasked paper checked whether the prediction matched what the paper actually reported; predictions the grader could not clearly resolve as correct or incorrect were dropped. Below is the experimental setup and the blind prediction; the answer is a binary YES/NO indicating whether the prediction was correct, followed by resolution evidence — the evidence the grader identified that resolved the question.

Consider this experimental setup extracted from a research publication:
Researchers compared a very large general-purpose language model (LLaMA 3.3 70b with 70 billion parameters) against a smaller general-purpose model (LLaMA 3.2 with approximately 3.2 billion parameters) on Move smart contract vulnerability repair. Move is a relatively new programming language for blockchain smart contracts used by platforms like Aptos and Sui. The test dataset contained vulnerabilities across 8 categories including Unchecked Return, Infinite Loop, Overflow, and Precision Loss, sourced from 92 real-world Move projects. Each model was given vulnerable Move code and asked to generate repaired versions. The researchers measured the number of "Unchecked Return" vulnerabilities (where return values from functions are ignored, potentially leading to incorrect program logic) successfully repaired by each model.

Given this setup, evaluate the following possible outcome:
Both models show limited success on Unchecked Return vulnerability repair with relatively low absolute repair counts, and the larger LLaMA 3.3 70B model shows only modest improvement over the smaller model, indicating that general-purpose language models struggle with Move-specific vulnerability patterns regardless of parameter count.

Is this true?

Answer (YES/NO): NO